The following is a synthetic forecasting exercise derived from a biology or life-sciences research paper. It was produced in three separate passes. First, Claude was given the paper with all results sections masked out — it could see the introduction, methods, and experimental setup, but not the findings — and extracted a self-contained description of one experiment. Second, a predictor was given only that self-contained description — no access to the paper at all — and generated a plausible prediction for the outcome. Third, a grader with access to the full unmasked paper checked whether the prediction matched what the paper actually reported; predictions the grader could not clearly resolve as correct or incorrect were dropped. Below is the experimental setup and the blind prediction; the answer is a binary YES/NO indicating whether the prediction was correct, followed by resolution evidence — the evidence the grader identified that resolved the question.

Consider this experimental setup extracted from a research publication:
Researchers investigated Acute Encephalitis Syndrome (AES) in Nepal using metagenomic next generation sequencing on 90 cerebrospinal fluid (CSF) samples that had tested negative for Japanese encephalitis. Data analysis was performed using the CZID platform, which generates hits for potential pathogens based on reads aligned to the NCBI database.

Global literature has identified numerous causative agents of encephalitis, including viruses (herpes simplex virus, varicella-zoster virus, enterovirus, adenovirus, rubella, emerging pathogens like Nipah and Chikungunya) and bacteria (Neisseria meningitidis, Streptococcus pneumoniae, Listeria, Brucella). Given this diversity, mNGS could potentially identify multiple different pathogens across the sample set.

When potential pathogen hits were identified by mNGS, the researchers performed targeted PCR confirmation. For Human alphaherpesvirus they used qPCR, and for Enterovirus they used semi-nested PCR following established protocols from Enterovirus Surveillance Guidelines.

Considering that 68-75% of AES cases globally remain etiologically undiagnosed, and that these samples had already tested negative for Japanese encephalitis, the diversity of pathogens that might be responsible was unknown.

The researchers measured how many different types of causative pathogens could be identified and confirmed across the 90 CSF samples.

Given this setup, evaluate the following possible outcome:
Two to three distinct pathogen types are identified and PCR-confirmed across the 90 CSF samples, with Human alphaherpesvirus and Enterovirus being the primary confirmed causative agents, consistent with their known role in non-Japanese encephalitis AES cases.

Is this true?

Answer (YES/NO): YES